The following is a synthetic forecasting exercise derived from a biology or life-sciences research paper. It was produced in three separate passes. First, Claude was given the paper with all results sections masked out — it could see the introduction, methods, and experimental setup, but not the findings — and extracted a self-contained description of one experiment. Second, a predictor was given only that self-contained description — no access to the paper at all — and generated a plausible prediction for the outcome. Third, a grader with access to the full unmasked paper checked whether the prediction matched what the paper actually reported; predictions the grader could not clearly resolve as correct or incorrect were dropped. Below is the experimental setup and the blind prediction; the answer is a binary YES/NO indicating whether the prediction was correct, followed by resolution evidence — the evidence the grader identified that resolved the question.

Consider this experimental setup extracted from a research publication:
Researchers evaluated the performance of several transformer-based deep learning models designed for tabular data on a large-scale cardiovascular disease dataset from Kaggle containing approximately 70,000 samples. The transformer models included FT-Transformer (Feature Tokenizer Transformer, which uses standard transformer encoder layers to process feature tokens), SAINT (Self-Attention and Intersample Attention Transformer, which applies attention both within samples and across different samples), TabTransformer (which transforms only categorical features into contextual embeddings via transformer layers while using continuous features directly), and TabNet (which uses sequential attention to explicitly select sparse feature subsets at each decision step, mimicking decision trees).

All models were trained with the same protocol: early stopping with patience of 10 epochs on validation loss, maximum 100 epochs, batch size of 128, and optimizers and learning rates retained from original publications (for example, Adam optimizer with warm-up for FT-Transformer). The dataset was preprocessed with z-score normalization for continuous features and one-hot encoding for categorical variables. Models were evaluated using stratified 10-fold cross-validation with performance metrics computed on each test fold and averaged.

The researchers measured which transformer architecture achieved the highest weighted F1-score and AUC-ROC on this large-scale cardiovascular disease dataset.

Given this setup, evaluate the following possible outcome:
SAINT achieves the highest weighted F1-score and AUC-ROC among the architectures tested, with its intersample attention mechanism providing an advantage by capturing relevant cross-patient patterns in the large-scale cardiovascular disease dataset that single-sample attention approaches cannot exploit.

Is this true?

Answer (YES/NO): NO